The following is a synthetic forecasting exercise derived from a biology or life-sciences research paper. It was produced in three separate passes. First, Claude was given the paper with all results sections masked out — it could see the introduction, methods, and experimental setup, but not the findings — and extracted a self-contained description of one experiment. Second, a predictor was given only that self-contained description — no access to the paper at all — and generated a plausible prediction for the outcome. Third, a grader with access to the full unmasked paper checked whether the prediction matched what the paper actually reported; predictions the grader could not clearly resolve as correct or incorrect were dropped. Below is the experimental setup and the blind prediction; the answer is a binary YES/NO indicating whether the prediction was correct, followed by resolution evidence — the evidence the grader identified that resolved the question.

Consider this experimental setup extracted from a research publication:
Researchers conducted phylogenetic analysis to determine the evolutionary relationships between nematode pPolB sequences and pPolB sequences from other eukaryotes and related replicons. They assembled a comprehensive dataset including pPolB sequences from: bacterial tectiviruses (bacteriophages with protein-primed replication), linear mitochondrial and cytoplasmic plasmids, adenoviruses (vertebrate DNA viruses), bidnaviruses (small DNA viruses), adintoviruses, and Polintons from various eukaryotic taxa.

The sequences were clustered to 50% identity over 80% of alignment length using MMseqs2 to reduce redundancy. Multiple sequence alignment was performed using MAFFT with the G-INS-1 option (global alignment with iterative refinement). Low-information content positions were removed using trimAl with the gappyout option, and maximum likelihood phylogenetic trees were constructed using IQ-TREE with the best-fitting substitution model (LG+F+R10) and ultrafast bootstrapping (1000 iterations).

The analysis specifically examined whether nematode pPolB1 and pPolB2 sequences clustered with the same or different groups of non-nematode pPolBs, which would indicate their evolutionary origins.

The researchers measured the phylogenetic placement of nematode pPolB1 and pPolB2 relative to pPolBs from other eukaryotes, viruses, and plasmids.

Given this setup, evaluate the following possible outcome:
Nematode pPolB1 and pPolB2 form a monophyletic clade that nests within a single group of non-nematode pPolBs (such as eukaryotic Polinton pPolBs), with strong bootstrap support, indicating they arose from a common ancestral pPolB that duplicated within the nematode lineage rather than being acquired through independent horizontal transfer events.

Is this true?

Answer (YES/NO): NO